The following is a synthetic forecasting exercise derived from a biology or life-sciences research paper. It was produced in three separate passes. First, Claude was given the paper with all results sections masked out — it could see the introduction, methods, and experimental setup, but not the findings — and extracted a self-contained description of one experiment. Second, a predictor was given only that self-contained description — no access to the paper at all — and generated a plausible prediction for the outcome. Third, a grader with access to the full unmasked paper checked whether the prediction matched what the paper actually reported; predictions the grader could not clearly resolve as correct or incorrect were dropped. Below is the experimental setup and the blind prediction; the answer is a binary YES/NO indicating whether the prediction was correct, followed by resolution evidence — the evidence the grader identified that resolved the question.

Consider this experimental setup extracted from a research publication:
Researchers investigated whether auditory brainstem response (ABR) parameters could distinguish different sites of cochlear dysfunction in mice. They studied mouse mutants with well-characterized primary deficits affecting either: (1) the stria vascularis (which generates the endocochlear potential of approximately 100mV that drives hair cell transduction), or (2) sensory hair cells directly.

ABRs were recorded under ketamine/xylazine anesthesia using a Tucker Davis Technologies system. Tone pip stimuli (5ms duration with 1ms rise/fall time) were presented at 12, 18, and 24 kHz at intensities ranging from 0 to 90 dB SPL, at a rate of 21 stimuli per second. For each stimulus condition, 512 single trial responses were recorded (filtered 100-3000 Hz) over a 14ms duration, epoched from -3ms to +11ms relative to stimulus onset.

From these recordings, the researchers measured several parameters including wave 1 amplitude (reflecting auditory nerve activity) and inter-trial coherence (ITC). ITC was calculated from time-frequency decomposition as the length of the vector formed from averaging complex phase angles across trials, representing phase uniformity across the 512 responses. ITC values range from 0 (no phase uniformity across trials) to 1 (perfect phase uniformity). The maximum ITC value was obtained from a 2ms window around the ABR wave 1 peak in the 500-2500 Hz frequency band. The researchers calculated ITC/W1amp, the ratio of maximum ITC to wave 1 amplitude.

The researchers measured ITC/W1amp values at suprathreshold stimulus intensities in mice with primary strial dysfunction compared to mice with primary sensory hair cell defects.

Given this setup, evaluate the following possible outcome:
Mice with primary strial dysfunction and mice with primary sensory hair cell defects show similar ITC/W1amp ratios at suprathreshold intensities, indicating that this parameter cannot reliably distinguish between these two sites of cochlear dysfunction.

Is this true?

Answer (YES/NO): NO